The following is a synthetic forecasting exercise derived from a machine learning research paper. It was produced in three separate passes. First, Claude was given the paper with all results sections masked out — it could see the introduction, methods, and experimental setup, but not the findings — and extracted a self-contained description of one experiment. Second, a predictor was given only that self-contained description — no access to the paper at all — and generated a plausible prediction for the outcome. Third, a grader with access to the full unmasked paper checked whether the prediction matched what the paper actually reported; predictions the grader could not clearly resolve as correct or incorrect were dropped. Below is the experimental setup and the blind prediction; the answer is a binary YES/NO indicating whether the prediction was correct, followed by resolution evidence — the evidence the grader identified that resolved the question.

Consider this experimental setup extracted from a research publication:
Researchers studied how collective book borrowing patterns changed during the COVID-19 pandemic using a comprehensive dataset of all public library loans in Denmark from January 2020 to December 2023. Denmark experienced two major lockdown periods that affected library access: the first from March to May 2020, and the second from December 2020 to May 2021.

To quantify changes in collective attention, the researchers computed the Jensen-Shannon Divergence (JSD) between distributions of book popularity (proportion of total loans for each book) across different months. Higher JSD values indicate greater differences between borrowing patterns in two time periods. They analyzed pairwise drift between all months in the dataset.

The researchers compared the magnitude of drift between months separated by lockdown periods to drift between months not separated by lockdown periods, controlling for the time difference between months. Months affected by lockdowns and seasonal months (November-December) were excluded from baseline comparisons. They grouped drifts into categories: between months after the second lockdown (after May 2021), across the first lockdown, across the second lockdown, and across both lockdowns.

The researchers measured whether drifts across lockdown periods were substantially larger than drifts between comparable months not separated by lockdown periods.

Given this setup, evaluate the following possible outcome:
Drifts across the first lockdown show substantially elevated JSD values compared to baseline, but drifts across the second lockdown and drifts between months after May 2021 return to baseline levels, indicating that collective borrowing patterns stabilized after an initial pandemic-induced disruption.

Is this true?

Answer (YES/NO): NO